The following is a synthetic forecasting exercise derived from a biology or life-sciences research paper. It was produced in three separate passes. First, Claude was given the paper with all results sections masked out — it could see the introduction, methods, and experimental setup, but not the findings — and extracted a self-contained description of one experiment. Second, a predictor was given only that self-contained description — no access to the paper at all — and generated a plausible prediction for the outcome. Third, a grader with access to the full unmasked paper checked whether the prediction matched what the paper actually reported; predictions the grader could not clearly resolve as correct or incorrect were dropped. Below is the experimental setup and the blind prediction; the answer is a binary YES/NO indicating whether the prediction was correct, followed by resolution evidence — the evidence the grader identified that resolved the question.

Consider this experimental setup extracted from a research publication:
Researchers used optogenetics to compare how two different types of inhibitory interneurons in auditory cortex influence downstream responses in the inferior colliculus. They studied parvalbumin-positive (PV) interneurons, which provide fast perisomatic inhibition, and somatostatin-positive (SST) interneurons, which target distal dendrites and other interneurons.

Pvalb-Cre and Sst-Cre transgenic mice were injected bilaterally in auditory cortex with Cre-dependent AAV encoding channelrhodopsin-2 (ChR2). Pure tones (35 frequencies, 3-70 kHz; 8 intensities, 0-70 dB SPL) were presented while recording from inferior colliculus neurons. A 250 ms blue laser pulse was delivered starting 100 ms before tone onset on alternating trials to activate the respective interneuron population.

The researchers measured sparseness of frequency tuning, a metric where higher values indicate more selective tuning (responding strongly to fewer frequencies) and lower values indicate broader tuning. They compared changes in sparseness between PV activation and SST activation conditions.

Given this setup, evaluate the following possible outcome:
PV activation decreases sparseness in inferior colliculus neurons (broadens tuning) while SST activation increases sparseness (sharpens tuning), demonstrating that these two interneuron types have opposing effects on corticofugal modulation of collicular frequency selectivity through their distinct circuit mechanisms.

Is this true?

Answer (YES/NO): NO